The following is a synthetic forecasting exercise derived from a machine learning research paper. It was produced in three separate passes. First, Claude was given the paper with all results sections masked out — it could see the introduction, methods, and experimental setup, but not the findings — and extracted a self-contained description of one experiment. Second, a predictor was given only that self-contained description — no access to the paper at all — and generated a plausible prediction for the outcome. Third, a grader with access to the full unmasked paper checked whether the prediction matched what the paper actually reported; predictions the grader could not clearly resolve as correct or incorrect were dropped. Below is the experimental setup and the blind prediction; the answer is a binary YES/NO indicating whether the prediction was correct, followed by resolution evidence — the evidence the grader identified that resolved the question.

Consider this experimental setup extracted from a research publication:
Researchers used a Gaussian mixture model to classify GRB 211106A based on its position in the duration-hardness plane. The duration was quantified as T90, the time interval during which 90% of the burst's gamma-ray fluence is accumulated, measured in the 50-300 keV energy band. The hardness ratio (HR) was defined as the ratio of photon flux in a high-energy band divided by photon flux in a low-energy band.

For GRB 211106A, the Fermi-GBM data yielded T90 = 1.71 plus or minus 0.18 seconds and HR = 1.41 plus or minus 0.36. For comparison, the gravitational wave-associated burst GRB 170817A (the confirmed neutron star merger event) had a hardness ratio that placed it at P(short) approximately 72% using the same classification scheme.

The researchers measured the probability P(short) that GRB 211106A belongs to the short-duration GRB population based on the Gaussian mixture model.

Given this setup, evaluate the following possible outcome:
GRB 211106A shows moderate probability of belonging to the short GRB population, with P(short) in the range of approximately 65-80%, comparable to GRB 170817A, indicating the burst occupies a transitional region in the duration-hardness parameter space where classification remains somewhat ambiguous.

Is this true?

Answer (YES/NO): NO